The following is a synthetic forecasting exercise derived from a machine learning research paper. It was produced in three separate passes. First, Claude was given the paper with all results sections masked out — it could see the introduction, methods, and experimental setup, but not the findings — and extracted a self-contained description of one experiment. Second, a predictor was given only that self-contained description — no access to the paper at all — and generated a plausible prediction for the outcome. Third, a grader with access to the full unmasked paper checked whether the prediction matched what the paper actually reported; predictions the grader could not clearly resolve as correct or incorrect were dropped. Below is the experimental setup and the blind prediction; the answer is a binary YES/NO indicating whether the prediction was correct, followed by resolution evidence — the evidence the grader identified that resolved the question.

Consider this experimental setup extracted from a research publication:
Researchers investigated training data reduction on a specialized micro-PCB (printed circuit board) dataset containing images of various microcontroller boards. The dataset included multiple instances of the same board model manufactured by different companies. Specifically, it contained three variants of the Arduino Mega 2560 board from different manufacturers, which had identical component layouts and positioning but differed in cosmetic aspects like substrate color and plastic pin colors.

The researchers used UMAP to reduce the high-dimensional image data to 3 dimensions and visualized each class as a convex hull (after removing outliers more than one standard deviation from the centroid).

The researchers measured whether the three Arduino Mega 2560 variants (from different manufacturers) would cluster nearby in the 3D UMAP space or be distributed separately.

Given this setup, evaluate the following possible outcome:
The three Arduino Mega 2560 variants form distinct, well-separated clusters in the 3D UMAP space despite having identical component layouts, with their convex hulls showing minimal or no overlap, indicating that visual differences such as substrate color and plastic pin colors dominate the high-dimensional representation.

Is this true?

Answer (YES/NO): NO